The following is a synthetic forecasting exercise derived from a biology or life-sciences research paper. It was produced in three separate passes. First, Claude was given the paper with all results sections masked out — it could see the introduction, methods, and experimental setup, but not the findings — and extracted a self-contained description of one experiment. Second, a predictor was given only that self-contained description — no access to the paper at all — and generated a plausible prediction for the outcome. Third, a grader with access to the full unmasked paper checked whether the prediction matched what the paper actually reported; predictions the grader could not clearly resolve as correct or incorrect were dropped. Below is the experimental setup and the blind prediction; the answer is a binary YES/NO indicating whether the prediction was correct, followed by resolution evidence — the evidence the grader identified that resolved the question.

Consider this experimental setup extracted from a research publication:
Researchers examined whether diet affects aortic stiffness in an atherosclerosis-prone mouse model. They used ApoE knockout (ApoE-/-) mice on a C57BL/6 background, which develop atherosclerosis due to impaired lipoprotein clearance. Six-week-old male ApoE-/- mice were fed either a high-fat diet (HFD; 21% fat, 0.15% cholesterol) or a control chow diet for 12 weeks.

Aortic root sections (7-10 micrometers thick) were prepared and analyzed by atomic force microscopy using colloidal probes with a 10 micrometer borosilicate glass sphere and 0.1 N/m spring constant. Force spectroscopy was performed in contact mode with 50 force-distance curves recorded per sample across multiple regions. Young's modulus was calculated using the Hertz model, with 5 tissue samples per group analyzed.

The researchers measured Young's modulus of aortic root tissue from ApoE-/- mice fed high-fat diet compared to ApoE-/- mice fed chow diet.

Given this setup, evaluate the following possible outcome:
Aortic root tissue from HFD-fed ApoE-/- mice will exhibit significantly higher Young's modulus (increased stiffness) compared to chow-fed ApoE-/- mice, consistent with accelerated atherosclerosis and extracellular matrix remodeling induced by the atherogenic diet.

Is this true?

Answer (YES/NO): YES